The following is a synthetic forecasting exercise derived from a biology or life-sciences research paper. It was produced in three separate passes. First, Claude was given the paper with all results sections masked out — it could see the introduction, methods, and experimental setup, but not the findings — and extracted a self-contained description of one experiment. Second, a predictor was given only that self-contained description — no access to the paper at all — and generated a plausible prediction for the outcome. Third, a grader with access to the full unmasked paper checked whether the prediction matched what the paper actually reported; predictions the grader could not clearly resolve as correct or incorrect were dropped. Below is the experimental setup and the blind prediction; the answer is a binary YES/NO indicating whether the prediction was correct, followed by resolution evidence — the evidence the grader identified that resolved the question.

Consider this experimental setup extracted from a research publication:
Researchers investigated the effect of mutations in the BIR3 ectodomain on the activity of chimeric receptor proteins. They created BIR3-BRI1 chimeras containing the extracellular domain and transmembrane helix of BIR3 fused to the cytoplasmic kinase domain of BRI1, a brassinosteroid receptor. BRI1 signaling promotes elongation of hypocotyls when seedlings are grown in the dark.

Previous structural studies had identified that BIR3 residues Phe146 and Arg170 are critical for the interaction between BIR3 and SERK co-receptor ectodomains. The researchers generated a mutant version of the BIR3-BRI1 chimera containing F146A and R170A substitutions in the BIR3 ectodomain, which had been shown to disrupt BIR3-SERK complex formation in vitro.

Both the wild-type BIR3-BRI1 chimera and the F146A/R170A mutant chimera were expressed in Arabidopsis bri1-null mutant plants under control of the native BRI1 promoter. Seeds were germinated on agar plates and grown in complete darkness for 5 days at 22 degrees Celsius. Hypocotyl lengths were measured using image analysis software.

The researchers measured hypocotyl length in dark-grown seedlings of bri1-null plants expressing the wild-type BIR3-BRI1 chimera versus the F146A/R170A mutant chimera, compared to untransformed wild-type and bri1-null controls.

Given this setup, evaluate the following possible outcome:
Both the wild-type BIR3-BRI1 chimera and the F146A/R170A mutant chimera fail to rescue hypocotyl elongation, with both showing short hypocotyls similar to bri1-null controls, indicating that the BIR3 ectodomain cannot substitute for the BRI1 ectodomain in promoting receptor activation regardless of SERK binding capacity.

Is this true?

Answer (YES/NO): NO